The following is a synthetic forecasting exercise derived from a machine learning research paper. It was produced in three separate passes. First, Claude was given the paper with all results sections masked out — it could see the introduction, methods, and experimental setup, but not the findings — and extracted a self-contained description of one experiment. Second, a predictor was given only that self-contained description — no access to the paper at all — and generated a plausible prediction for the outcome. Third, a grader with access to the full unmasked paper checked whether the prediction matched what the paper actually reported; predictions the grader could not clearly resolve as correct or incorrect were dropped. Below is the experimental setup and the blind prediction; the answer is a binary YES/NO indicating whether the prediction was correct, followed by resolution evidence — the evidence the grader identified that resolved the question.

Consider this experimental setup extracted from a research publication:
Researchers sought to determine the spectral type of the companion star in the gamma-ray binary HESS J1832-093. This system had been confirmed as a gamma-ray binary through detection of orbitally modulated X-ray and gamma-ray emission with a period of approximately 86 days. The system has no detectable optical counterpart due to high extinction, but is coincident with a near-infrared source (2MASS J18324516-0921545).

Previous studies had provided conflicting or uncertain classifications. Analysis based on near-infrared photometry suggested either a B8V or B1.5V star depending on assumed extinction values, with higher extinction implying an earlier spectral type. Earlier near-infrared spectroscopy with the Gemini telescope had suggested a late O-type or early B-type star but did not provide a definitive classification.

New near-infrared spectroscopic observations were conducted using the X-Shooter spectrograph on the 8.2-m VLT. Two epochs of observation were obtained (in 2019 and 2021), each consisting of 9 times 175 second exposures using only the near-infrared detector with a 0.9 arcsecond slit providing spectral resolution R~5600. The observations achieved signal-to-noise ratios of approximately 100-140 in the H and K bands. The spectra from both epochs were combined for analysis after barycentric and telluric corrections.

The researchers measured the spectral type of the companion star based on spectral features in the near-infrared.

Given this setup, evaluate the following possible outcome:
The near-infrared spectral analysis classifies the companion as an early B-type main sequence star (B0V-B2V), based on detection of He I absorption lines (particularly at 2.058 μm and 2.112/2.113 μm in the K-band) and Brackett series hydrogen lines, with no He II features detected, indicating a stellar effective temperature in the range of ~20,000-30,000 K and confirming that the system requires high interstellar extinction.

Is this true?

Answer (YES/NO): NO